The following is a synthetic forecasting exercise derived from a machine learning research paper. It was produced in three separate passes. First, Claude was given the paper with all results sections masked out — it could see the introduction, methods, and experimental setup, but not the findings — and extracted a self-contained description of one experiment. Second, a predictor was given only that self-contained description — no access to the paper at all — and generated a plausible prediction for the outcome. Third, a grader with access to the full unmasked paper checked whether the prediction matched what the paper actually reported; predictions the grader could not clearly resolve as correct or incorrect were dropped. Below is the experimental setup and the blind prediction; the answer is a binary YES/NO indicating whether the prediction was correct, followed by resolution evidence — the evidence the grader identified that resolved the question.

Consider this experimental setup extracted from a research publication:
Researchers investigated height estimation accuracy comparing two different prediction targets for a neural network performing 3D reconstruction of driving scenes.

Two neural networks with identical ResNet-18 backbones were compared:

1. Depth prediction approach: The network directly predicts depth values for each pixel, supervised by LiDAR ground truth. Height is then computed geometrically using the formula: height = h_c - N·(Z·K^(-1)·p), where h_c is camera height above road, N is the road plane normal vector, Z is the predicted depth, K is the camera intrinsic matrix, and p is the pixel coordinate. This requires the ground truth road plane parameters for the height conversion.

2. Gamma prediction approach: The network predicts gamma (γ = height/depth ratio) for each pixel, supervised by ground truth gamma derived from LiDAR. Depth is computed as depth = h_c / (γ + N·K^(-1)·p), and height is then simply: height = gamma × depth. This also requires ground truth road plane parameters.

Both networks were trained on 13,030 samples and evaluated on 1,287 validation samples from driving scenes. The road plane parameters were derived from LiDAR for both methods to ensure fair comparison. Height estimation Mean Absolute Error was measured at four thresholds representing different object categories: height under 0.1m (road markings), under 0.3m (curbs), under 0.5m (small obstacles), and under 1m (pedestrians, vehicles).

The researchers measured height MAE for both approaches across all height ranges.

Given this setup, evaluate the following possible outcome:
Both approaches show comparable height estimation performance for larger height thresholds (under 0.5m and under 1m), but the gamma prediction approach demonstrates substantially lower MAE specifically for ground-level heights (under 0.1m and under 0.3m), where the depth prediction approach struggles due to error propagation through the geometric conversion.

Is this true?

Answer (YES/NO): NO